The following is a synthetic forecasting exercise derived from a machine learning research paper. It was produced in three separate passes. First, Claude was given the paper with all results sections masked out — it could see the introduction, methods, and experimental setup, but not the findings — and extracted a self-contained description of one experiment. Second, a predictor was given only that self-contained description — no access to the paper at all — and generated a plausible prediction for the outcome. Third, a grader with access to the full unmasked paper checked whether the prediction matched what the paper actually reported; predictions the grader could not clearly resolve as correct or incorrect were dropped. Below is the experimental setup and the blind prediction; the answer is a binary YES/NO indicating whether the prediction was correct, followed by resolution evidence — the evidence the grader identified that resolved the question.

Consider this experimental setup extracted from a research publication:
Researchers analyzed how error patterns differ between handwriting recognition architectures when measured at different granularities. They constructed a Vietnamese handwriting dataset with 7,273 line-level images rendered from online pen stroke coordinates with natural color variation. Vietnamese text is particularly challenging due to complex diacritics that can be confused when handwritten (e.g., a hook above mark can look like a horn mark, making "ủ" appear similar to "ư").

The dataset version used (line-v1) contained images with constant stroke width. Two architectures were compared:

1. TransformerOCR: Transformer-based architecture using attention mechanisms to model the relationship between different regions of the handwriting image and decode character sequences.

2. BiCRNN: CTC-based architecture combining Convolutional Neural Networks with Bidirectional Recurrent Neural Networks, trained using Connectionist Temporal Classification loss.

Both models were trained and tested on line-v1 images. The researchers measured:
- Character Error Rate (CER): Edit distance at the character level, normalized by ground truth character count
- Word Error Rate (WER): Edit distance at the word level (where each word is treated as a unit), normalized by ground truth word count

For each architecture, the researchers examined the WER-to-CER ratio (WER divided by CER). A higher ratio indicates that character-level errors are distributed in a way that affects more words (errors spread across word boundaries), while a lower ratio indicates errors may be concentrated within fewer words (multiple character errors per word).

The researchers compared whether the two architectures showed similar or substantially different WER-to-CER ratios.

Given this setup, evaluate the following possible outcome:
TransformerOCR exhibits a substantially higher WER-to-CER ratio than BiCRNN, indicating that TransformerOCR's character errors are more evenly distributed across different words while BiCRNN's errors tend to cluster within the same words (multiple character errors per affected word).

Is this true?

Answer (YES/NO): NO